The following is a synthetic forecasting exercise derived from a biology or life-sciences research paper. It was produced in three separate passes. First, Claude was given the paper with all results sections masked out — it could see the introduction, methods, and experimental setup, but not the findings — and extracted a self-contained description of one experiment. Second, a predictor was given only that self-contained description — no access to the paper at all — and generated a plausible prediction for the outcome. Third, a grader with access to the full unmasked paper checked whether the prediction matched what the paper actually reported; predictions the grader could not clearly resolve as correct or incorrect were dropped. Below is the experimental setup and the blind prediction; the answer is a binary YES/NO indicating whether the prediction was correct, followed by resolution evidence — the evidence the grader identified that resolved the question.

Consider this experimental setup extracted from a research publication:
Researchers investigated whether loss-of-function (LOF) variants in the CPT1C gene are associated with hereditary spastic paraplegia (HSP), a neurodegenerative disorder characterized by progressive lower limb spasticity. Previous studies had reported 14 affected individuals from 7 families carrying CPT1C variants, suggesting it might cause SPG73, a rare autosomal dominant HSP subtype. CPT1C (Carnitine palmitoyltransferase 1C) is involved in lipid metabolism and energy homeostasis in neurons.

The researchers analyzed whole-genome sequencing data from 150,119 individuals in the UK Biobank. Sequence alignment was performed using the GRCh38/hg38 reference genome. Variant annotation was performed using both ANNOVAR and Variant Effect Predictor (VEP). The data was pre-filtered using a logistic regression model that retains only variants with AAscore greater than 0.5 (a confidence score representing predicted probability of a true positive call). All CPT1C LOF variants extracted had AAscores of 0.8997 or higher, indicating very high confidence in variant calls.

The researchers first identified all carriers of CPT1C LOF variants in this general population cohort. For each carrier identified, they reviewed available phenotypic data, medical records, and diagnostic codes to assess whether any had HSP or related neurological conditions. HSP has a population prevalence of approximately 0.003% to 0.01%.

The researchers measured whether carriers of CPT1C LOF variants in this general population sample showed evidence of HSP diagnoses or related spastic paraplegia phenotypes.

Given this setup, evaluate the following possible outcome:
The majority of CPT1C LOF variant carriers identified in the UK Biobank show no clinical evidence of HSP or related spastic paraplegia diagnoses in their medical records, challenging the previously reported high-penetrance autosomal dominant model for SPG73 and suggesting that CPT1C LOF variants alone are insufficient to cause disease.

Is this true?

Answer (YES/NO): YES